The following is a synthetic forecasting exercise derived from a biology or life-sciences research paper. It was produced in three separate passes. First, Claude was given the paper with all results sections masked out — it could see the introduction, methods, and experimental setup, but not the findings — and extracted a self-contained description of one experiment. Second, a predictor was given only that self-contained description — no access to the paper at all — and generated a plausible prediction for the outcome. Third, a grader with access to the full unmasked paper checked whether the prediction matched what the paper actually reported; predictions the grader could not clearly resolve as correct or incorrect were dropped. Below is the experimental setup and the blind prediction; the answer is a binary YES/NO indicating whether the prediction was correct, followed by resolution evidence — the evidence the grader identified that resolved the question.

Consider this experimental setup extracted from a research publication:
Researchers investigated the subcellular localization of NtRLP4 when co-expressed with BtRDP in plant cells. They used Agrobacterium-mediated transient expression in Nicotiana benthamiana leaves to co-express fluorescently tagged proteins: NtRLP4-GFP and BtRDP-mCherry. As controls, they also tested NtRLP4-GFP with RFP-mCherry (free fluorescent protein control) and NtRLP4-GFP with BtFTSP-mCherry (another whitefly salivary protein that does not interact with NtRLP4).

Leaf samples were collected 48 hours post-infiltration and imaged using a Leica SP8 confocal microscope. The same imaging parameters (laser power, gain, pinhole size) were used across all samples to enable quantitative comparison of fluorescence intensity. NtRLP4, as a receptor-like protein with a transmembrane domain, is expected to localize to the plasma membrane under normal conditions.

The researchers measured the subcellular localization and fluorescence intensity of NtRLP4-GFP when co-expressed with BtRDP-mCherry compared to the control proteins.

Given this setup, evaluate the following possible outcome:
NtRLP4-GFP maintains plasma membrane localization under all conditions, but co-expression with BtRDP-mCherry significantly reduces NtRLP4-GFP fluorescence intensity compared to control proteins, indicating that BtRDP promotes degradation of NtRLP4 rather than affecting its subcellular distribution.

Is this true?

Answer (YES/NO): YES